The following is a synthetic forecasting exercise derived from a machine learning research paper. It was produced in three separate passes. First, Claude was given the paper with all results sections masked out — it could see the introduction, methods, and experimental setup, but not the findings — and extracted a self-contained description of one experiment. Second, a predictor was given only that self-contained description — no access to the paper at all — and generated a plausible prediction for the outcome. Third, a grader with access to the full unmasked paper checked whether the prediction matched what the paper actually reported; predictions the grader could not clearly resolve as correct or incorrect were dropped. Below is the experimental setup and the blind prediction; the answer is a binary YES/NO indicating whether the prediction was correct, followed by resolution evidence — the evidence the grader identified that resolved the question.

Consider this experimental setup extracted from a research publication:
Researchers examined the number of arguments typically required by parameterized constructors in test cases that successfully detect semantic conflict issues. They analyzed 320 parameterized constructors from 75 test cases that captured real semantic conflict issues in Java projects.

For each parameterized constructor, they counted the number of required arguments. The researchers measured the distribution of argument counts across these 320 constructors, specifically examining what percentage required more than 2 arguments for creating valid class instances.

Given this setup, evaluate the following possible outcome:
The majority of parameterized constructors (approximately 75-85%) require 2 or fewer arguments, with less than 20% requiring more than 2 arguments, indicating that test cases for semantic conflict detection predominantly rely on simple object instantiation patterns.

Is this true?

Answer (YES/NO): NO